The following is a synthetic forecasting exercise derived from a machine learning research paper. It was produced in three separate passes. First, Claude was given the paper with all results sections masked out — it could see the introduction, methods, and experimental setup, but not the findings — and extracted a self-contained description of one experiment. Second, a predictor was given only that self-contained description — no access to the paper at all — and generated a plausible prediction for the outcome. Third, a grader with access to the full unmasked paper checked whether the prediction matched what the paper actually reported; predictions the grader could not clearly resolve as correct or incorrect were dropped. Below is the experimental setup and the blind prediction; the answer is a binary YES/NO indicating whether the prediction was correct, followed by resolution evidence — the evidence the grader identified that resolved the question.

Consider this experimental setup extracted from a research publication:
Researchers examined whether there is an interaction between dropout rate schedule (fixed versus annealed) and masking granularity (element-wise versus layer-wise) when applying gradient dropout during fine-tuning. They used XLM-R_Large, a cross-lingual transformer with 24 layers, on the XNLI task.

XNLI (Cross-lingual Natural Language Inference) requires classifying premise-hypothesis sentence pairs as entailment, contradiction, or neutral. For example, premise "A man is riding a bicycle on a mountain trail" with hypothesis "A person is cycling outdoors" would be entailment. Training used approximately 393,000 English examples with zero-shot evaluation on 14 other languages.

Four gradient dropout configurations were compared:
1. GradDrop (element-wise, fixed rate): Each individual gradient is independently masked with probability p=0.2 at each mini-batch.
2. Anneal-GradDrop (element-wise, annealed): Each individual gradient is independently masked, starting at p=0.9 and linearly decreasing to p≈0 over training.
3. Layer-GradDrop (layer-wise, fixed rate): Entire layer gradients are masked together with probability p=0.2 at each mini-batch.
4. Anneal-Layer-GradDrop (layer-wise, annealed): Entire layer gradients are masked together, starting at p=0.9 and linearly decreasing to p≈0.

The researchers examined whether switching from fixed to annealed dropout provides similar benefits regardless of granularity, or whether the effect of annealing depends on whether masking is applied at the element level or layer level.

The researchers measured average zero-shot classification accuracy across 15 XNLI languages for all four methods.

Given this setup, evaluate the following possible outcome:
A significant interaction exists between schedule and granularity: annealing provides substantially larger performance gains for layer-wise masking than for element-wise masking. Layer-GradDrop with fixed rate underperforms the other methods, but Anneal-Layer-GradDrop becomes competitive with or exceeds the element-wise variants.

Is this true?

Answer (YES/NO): YES